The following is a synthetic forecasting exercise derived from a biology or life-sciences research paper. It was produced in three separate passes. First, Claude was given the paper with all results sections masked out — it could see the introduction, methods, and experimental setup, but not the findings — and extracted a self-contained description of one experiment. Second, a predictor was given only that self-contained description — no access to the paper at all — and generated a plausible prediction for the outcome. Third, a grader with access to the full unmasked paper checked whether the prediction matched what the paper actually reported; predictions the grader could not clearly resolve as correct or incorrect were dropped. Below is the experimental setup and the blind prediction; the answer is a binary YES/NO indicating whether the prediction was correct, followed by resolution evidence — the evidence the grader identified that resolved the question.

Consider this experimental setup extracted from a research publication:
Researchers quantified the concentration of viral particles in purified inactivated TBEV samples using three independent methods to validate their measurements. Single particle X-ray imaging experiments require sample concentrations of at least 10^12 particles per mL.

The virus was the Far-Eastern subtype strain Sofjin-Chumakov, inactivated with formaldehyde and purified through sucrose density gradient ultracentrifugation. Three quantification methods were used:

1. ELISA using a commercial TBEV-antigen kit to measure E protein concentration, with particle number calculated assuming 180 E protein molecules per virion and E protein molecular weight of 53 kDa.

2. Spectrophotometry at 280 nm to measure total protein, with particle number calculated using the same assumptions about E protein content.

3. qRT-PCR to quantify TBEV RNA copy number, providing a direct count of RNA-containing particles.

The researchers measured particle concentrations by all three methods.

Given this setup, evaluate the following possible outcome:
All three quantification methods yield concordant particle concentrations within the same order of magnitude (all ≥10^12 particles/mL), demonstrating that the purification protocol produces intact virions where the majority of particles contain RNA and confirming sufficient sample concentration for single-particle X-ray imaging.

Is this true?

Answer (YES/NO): YES